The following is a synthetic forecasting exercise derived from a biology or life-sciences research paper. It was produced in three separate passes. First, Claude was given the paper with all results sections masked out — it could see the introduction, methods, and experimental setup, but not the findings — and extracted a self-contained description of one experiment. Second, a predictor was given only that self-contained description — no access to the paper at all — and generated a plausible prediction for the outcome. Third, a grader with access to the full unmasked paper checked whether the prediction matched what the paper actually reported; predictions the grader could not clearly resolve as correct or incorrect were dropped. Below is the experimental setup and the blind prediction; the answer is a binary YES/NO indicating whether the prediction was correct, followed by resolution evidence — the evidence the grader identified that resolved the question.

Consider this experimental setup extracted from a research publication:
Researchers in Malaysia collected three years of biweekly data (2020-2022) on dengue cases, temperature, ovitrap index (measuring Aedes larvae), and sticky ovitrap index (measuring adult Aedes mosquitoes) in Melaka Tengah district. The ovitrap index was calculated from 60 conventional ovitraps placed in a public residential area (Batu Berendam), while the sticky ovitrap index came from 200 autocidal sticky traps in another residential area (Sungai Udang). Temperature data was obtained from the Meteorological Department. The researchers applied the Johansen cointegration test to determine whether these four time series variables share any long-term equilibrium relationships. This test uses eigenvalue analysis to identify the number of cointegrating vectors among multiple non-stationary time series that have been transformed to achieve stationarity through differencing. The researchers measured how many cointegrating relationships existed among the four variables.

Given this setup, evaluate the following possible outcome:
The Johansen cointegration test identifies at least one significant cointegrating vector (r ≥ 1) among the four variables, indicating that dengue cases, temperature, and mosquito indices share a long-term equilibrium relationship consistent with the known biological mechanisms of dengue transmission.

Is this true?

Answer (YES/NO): YES